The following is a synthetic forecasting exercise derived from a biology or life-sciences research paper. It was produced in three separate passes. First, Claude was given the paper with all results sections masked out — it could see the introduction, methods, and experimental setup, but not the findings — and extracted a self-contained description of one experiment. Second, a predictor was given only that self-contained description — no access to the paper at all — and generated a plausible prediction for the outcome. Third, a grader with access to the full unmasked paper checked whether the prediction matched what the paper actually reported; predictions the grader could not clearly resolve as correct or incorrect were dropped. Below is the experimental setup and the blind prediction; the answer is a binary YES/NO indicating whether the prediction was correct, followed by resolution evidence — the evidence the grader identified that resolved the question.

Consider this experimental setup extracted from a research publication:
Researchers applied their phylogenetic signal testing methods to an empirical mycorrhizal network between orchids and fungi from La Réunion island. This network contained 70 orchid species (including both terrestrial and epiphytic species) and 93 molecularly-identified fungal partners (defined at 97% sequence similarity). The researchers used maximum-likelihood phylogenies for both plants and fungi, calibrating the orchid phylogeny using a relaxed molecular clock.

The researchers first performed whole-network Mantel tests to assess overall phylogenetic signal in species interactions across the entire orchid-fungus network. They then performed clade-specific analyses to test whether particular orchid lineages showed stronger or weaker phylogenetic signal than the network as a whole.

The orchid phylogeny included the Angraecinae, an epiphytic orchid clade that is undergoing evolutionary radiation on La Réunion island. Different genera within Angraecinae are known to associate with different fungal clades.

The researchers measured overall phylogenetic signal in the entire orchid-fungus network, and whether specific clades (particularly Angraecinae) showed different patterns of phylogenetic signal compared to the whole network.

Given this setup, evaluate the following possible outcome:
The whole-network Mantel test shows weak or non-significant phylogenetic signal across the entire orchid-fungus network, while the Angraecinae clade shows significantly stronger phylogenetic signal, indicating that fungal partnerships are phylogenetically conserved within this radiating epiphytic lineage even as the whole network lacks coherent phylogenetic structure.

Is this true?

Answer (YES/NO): YES